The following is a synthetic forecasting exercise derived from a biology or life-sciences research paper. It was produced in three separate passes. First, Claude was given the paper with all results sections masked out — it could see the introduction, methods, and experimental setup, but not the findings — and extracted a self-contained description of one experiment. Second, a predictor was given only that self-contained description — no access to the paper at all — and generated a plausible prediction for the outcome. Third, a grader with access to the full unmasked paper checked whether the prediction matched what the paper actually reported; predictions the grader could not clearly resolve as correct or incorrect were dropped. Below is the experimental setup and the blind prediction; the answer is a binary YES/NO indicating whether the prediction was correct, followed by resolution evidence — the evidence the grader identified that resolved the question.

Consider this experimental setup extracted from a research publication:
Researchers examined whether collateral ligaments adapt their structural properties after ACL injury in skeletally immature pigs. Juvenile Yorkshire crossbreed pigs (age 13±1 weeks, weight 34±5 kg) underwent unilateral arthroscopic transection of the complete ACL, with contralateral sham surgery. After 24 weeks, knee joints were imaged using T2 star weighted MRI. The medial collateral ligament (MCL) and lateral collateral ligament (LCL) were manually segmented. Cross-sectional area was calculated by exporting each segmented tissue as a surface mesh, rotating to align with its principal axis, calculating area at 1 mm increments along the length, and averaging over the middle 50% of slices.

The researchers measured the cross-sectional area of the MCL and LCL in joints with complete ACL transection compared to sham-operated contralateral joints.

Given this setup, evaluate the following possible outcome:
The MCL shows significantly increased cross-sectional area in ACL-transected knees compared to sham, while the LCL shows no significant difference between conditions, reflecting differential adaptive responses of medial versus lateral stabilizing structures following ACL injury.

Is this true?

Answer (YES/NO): YES